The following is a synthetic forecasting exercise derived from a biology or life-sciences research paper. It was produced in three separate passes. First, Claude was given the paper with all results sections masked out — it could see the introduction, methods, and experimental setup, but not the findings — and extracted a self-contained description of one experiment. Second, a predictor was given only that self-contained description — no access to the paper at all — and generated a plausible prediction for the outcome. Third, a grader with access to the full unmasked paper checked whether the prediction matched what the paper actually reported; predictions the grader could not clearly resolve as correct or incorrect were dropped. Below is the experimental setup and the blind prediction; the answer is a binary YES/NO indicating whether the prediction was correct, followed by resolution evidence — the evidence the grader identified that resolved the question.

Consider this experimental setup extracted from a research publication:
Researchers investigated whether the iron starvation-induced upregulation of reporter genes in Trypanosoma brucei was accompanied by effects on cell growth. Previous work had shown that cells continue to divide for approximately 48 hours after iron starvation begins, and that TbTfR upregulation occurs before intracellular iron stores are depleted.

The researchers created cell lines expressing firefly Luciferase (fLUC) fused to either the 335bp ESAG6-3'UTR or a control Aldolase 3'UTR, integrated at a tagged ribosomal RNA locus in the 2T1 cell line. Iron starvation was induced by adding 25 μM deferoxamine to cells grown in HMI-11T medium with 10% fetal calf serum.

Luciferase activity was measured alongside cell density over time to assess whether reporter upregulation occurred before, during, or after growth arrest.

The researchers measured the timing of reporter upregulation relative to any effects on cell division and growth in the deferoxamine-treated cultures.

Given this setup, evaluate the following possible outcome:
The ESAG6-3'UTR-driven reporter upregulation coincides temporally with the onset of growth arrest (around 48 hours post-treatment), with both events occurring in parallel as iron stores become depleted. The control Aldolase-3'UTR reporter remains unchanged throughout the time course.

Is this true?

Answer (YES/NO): NO